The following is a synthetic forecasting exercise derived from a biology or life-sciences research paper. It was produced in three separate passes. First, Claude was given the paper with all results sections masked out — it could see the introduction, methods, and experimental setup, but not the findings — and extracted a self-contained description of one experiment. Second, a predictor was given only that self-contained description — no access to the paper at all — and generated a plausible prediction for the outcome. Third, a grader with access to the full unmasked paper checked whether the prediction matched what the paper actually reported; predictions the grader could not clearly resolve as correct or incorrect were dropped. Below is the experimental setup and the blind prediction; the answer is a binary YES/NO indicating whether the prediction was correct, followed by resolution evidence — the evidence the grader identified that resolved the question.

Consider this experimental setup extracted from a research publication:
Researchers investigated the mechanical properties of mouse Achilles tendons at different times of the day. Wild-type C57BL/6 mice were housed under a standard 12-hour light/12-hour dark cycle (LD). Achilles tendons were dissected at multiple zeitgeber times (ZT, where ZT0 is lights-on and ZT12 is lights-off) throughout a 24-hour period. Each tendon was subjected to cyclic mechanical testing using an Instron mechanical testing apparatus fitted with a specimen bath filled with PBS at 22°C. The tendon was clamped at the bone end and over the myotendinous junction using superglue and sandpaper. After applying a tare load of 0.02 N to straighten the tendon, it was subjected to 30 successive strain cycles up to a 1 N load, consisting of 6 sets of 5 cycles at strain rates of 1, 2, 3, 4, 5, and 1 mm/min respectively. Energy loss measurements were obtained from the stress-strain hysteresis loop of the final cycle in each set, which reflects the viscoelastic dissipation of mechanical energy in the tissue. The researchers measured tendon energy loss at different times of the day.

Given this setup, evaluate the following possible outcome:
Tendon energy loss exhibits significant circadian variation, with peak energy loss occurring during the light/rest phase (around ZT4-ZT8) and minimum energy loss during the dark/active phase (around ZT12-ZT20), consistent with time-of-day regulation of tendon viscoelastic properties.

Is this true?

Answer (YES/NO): NO